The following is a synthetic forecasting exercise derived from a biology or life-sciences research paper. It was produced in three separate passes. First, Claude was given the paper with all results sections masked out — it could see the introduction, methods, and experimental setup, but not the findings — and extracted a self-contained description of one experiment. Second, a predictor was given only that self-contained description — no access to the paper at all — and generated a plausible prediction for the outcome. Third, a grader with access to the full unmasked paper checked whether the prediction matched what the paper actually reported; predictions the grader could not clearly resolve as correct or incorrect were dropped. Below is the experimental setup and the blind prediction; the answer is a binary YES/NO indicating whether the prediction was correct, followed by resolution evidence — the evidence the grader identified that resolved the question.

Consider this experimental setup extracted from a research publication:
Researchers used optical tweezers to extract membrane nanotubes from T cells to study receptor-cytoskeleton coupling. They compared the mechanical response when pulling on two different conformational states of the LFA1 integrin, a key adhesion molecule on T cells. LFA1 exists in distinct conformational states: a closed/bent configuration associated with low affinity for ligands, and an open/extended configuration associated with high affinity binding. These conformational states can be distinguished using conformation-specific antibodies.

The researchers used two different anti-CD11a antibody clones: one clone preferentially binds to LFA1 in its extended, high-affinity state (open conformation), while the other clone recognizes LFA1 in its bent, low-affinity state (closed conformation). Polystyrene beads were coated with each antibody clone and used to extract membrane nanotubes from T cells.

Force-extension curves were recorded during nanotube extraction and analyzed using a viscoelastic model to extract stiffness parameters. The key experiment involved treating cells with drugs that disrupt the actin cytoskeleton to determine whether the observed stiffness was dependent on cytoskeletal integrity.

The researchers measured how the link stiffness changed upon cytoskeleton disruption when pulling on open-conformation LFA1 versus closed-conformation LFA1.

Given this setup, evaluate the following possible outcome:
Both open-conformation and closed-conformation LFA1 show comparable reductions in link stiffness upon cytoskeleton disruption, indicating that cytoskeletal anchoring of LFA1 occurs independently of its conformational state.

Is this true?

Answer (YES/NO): NO